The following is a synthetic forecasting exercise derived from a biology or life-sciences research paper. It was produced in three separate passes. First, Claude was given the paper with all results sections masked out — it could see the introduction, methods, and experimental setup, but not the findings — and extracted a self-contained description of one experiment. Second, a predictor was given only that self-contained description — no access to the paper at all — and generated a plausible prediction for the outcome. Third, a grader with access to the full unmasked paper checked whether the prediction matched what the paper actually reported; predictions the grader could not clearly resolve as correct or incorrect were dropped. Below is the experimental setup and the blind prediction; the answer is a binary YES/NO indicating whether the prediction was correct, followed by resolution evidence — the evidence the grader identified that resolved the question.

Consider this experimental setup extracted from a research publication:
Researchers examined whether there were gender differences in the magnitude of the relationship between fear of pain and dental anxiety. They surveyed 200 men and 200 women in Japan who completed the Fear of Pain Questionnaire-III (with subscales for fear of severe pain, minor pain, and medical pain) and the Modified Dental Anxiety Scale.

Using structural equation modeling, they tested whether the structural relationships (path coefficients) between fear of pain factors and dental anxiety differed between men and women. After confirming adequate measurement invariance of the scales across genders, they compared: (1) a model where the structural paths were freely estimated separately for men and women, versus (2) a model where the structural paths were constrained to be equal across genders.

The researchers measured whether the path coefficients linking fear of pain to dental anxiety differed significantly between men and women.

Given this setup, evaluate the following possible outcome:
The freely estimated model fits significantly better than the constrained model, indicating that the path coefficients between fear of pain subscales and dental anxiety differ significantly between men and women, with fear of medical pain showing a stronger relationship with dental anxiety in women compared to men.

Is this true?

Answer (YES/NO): NO